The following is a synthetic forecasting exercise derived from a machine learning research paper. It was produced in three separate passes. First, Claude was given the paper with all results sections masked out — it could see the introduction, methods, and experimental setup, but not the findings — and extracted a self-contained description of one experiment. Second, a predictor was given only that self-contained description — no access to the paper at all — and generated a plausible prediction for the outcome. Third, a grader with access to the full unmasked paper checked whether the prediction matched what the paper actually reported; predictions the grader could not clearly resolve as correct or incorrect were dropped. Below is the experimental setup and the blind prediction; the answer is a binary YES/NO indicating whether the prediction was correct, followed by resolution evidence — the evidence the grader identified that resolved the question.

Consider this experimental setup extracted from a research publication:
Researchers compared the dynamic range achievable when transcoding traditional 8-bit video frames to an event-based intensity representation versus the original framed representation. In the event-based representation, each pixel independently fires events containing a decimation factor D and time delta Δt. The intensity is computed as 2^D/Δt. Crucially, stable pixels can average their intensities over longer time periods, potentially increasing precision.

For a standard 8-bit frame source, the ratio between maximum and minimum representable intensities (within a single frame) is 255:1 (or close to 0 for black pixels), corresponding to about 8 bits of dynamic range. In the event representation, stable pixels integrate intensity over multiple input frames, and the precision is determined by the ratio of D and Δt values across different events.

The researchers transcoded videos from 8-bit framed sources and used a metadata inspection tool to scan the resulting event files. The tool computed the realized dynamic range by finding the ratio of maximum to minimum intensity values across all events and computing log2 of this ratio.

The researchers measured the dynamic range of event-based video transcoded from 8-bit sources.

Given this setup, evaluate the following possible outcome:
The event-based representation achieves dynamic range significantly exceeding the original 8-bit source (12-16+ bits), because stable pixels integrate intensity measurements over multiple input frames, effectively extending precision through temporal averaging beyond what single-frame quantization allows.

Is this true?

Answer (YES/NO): YES